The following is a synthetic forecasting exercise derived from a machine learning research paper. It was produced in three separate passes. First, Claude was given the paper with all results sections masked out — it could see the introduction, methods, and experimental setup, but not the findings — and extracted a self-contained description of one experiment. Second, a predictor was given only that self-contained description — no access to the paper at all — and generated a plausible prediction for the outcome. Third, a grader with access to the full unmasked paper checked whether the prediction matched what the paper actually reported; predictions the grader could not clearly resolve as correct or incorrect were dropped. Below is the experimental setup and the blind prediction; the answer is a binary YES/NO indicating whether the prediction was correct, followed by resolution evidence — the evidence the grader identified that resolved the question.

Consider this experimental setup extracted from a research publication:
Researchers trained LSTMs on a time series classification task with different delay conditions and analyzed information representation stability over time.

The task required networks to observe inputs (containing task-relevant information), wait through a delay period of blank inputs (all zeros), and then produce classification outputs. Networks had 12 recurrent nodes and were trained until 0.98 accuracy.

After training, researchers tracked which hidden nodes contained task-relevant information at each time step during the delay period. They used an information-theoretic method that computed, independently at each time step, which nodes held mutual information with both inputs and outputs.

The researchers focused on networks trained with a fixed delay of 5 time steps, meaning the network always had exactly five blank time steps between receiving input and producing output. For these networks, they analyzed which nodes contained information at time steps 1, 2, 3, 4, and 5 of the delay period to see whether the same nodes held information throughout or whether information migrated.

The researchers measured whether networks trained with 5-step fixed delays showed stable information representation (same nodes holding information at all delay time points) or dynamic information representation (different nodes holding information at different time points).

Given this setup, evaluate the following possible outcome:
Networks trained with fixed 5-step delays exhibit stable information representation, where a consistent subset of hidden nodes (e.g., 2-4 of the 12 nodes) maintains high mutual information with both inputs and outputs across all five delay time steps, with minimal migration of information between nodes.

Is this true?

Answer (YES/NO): YES